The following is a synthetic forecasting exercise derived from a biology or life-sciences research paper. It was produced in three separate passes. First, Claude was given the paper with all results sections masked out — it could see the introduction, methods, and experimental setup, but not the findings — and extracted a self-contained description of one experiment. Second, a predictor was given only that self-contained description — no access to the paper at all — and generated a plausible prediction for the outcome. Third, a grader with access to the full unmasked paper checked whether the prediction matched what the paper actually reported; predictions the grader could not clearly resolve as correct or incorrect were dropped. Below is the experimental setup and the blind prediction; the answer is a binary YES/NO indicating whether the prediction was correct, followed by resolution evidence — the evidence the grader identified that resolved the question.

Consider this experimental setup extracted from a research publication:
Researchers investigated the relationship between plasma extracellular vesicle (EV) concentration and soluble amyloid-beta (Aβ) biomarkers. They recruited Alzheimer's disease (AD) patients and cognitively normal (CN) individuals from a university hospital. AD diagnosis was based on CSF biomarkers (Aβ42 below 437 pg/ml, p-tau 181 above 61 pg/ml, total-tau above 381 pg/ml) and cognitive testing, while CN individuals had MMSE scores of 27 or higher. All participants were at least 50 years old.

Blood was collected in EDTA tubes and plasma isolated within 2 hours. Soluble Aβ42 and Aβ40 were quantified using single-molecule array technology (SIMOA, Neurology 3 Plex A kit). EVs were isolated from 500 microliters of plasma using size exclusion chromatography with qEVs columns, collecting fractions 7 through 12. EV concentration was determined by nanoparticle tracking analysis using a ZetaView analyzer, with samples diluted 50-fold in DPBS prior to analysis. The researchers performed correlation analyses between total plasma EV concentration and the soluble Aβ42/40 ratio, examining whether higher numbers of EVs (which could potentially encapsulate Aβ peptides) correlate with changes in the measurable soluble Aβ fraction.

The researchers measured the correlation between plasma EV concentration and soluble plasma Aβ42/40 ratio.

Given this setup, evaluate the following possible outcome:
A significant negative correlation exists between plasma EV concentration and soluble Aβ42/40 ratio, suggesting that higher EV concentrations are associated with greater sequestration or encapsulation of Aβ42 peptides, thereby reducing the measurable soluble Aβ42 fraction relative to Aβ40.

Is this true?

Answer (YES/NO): NO